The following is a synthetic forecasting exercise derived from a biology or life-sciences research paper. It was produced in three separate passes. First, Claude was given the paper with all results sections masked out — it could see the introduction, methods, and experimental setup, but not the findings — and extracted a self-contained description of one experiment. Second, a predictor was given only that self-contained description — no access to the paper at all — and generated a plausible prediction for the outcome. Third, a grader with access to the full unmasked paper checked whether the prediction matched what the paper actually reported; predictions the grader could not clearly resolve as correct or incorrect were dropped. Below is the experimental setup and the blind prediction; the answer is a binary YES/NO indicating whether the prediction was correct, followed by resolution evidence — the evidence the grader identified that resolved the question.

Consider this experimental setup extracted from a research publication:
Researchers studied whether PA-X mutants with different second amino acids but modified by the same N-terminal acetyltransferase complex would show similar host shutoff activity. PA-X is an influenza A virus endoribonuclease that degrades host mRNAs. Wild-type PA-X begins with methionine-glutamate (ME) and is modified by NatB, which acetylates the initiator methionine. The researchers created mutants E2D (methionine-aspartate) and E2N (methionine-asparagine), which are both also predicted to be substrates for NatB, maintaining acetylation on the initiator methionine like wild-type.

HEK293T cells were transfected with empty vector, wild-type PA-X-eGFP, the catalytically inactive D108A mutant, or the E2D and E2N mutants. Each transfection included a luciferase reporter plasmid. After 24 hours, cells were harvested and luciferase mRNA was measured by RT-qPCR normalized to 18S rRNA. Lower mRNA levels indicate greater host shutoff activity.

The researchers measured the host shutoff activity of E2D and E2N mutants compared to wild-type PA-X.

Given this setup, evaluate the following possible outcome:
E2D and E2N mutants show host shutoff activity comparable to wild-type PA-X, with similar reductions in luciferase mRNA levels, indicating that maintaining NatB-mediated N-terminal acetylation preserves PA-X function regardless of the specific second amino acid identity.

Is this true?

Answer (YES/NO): YES